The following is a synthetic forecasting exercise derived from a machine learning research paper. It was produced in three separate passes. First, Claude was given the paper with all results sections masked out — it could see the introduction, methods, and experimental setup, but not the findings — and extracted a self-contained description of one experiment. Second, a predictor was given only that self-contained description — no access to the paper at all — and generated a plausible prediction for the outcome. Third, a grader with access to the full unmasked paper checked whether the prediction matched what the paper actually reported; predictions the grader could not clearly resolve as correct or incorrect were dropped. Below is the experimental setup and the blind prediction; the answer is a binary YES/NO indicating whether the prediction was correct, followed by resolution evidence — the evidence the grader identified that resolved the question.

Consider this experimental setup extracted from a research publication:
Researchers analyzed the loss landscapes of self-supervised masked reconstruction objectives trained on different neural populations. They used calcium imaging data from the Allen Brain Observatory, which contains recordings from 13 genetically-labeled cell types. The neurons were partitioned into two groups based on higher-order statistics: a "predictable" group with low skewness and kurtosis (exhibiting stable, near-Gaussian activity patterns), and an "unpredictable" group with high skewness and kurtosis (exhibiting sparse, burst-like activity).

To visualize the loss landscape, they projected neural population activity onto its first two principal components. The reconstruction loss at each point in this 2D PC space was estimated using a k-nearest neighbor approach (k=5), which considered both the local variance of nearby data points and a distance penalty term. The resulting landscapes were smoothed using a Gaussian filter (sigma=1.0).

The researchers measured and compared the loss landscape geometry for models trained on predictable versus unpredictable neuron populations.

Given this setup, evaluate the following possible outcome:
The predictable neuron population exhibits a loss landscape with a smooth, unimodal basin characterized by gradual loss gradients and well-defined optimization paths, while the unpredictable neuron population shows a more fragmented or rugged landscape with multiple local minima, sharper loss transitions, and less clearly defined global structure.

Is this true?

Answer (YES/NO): YES